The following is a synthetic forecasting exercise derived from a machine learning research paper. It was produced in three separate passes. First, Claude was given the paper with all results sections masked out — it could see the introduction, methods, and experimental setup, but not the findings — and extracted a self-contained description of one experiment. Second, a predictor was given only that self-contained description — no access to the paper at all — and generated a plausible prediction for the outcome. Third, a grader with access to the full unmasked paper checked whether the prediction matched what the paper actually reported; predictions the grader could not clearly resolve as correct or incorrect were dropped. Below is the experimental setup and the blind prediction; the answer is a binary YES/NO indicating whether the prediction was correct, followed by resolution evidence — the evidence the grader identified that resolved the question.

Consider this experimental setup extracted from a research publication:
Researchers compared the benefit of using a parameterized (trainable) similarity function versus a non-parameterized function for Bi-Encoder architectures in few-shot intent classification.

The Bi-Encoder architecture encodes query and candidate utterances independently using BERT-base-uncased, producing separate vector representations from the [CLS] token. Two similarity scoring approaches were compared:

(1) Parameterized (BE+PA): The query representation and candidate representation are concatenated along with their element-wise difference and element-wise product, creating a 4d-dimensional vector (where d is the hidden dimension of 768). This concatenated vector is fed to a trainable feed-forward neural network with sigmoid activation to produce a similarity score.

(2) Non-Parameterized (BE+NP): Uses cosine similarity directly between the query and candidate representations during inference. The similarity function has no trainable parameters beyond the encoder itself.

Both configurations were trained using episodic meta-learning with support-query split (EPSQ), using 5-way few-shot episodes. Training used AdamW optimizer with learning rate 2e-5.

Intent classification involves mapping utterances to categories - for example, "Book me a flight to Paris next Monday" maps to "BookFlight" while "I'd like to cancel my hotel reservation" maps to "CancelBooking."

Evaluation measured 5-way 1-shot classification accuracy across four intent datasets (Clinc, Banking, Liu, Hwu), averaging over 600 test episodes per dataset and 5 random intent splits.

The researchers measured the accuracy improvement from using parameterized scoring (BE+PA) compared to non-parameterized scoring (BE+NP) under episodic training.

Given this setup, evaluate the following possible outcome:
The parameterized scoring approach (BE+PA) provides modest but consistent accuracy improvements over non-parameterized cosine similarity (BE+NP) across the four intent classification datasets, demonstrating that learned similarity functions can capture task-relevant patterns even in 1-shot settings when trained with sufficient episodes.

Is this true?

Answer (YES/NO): NO